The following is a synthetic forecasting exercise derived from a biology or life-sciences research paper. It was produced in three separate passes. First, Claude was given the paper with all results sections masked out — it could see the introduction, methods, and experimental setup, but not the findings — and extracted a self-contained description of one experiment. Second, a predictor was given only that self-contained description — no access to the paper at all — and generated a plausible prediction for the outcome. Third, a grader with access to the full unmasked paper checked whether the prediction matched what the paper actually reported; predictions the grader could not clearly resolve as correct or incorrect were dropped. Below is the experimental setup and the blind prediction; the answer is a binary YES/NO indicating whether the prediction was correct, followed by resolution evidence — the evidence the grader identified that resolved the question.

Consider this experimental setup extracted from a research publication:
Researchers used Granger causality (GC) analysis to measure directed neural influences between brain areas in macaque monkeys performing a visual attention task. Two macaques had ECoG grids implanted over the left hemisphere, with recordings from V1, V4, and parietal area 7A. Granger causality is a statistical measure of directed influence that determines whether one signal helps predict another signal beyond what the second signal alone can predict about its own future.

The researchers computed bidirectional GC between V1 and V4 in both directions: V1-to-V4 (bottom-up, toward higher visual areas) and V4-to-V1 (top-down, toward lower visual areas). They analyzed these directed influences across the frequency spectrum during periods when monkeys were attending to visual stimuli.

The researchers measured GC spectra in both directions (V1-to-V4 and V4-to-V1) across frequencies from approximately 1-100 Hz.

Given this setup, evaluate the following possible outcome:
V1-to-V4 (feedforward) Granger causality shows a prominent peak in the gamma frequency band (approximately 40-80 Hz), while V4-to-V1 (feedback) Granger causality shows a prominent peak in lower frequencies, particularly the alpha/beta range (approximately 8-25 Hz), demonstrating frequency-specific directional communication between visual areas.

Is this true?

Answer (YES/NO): NO